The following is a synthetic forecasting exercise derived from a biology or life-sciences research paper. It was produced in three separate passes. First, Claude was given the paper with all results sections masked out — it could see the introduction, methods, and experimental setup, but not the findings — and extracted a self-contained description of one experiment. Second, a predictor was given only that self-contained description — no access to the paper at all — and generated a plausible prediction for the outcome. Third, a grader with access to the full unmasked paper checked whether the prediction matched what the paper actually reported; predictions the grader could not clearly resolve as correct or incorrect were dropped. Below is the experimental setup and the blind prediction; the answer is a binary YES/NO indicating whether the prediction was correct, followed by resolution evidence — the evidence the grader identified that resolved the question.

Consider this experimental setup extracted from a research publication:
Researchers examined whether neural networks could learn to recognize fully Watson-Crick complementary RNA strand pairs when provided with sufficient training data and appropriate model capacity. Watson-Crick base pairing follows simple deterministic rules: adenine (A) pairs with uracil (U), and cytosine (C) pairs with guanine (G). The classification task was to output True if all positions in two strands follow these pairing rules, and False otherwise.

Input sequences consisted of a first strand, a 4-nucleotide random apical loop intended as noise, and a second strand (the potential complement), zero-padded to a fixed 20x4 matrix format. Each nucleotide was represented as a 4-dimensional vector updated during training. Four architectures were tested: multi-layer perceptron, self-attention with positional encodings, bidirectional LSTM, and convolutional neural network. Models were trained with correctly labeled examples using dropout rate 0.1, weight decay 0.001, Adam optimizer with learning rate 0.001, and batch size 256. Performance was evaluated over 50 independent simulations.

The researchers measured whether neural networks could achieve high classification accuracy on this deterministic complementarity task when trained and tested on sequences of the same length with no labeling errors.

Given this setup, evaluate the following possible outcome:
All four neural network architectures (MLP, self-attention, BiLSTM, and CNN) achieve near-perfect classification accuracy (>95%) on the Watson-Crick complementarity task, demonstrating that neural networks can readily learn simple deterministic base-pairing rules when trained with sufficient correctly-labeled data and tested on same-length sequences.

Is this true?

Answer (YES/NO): YES